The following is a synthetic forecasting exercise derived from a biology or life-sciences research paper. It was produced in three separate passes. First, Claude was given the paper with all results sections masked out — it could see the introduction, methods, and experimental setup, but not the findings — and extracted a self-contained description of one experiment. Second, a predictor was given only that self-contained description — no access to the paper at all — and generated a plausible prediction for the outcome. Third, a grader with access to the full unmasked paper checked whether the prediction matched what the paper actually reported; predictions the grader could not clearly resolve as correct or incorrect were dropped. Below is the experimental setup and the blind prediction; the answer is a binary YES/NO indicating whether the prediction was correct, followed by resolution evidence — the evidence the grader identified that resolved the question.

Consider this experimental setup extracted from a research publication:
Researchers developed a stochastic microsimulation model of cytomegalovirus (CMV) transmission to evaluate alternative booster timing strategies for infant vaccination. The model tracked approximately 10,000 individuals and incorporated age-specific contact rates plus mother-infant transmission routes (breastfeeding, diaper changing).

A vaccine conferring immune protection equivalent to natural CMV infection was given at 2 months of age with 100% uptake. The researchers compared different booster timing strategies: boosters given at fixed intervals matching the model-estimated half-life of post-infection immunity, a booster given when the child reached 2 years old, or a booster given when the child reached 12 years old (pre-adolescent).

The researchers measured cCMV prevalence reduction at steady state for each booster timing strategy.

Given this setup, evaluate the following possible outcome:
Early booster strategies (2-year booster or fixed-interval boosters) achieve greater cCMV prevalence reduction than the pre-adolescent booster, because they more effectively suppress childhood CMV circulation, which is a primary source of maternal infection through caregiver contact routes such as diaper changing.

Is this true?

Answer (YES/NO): NO